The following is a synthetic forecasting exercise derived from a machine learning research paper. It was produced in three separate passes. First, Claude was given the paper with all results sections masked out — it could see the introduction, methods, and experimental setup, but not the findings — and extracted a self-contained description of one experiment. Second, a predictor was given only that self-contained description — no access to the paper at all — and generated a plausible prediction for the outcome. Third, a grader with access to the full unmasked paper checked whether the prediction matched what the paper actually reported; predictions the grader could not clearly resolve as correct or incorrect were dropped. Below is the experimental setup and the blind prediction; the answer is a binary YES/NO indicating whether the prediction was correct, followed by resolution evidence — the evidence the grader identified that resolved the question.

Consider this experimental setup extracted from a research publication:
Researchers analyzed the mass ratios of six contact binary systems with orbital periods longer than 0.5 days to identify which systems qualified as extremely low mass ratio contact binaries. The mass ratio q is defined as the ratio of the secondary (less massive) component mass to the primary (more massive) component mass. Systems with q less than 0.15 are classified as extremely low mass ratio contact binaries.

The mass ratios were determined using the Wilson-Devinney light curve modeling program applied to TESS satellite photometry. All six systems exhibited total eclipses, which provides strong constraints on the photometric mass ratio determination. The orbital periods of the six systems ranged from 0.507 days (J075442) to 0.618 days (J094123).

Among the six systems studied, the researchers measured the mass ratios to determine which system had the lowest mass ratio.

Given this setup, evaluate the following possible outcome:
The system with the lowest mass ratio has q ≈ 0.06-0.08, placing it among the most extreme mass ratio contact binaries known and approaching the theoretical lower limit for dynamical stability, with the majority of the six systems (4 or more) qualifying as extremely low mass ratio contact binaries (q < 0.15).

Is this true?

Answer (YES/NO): NO